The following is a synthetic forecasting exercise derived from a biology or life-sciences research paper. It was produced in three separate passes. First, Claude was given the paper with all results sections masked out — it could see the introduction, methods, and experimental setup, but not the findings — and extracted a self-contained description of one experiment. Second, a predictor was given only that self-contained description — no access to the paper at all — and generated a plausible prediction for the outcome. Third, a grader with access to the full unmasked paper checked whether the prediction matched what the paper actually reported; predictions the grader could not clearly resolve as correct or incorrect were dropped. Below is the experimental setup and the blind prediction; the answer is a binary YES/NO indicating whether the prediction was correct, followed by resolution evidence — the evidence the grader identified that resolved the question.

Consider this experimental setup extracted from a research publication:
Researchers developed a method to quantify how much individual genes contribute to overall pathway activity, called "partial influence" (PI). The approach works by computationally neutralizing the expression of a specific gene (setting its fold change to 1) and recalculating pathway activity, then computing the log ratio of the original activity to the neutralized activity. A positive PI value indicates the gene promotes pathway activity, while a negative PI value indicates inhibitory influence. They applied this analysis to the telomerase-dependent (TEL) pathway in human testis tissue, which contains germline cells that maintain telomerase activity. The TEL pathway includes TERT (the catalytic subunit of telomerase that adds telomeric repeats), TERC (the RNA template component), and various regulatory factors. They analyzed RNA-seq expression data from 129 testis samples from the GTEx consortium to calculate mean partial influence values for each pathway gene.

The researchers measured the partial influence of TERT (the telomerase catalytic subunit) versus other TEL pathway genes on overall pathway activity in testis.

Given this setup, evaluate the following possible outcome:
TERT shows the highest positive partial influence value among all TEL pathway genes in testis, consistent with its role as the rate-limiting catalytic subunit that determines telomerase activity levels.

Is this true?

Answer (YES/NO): NO